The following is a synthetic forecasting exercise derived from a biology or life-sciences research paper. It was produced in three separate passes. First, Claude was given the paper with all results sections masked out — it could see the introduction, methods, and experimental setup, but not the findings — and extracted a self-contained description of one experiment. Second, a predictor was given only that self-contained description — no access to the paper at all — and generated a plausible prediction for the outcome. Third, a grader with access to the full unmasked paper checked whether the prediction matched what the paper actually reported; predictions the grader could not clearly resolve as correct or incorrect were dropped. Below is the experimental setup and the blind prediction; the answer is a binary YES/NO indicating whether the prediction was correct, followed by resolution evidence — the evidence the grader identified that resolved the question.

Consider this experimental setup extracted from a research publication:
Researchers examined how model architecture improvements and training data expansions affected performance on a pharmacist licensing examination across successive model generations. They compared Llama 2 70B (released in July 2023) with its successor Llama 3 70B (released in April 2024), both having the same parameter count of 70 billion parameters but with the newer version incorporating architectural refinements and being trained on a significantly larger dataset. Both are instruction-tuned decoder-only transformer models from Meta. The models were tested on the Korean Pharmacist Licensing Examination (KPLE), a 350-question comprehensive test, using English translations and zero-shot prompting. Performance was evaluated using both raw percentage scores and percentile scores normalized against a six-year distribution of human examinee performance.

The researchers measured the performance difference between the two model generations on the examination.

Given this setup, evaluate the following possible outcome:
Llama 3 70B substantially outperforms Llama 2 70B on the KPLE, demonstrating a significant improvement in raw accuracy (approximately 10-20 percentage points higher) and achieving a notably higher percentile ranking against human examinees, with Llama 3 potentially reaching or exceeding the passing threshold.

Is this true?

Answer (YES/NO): NO